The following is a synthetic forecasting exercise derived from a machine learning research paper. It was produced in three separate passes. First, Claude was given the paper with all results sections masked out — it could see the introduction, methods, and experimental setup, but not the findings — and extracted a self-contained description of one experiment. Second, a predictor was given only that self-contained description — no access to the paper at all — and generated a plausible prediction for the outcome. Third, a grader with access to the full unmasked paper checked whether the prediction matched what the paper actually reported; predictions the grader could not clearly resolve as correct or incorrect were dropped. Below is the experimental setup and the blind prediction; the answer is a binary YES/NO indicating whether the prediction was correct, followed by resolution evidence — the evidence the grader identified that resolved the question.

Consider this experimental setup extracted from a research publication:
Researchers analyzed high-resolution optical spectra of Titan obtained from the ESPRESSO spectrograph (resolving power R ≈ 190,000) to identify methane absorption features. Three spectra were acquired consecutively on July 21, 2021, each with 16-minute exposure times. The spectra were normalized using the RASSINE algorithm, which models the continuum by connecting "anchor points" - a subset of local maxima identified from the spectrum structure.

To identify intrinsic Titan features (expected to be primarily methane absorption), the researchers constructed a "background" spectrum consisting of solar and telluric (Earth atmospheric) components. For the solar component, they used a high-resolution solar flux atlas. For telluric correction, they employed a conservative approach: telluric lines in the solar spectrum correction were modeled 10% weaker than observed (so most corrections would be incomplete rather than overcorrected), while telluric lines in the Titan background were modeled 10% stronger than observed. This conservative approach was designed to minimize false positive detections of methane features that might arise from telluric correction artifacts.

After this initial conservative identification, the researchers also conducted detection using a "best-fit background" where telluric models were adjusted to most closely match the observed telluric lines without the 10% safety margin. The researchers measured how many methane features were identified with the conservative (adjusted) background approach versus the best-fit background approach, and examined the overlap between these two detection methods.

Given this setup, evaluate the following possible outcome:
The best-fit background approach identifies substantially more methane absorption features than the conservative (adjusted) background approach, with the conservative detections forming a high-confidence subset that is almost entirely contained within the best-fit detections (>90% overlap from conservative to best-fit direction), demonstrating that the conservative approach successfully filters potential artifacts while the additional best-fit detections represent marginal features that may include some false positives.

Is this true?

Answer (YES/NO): NO